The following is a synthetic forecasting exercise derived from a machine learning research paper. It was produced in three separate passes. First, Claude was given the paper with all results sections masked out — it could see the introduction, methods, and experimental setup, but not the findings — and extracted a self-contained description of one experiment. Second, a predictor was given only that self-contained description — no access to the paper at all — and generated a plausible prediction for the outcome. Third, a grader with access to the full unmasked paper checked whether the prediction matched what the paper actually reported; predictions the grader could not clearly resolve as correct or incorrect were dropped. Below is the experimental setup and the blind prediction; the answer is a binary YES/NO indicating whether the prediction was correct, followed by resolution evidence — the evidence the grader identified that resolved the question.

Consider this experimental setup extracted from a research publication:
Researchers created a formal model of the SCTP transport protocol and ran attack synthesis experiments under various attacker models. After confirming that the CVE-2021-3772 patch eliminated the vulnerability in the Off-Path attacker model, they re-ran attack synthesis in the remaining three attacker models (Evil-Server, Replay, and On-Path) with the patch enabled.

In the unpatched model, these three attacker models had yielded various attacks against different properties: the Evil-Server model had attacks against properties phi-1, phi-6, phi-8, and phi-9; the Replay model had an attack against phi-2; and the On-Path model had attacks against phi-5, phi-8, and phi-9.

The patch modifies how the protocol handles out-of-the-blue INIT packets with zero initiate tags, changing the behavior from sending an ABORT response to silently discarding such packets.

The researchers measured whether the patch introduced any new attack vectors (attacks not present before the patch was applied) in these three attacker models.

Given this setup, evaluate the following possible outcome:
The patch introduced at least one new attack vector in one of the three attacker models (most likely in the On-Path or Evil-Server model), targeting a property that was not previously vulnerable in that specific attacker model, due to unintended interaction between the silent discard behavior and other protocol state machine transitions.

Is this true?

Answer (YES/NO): NO